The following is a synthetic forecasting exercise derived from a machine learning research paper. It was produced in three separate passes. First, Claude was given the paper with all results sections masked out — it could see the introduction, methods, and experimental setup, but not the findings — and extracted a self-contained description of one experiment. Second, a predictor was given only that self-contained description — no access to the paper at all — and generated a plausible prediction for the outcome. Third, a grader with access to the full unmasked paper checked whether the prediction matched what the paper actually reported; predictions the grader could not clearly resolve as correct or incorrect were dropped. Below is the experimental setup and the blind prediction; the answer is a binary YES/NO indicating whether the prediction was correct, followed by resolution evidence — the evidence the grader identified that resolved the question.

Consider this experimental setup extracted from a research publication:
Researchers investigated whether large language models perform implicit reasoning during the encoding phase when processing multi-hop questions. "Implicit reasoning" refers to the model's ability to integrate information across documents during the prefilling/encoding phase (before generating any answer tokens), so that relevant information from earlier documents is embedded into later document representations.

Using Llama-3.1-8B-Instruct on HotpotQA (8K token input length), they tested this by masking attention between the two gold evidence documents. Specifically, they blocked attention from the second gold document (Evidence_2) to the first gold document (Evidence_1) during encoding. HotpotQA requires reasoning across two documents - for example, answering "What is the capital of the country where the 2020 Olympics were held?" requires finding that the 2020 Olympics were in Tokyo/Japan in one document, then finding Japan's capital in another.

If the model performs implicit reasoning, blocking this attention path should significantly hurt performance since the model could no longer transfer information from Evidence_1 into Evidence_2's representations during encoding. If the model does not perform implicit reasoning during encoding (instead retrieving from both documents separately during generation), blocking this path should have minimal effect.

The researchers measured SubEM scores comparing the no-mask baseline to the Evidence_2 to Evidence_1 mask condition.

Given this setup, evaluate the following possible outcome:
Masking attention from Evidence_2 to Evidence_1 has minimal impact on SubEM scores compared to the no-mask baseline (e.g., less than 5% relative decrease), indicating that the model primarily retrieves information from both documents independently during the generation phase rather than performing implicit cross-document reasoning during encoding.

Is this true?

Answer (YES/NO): YES